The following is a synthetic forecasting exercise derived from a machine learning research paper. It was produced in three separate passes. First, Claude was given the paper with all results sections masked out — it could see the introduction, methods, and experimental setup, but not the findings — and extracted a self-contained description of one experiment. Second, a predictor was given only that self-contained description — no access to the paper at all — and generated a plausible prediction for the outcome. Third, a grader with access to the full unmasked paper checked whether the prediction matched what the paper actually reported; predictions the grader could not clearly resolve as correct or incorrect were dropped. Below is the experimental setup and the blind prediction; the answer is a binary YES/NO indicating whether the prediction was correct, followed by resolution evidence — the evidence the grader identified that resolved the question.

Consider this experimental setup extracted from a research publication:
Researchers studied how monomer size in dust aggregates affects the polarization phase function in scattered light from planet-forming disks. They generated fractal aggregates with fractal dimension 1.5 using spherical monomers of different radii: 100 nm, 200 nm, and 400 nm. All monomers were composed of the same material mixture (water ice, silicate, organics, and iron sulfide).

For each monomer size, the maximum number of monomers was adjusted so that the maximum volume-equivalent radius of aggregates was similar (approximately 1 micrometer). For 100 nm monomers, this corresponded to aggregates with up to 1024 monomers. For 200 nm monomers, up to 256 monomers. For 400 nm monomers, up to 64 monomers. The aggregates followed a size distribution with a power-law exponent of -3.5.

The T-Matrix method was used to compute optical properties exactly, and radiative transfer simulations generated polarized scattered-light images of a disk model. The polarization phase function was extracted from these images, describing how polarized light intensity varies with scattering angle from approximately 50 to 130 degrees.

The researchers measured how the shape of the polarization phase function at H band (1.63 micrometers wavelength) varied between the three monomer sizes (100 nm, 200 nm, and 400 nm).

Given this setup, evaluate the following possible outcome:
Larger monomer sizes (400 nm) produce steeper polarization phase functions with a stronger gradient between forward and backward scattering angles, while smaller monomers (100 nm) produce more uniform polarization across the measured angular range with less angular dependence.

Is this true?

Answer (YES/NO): YES